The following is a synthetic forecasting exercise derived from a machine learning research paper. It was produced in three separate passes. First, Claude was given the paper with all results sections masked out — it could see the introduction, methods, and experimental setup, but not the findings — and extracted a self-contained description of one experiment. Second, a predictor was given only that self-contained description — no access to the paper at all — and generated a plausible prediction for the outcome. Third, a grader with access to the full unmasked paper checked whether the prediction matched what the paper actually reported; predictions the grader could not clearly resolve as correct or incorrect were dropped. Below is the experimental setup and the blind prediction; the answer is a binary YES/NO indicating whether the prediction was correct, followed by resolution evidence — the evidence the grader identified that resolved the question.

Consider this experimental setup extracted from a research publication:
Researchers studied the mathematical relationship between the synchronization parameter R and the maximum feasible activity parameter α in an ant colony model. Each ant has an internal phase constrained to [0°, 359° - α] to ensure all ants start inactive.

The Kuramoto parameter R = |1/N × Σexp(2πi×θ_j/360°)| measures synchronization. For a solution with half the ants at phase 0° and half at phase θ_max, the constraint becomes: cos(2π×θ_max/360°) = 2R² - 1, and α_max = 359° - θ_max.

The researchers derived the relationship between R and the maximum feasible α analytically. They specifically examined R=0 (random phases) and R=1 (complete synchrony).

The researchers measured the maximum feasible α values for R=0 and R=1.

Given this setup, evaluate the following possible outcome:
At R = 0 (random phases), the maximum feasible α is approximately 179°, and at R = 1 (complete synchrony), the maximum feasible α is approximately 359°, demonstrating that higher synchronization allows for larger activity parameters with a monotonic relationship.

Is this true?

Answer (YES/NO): YES